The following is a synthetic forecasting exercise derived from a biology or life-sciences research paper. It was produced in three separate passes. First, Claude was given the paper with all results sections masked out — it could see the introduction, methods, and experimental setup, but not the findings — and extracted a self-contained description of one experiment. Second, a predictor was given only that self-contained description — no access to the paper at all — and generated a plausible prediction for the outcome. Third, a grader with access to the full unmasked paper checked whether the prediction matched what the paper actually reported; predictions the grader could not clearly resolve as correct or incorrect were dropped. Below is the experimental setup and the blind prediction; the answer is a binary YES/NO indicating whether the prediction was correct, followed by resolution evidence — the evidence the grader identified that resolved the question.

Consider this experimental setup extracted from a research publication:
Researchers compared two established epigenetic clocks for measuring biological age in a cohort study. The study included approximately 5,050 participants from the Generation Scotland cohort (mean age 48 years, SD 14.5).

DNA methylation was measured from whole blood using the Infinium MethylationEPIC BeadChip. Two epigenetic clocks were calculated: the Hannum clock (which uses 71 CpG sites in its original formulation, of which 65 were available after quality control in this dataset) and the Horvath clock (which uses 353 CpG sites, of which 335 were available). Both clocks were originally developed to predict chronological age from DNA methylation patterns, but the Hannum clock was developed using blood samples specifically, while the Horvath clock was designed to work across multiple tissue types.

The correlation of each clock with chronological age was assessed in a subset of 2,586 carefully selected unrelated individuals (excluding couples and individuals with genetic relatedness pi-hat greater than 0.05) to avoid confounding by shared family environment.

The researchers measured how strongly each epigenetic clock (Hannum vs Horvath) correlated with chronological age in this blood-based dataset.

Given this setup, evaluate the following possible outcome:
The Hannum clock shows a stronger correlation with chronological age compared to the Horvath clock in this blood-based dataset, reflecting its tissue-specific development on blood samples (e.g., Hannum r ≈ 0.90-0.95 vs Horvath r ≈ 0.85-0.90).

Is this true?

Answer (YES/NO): NO